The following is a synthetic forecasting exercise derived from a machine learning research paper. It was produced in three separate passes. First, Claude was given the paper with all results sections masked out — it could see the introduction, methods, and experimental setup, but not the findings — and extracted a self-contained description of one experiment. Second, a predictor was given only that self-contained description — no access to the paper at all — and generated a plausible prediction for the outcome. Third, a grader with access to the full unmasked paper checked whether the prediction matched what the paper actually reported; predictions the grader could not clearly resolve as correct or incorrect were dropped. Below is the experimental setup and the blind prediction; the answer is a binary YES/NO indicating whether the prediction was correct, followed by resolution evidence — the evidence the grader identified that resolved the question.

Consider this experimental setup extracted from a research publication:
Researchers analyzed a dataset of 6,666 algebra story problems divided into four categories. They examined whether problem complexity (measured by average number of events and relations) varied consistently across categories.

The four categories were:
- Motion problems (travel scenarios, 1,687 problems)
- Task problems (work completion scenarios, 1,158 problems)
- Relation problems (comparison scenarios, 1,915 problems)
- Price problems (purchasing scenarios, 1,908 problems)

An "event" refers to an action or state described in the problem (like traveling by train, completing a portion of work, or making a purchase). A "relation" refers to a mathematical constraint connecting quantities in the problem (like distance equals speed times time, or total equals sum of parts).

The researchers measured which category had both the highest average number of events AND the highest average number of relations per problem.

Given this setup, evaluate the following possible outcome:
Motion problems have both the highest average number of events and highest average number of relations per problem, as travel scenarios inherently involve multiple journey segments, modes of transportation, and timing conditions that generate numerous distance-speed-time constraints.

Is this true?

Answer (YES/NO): NO